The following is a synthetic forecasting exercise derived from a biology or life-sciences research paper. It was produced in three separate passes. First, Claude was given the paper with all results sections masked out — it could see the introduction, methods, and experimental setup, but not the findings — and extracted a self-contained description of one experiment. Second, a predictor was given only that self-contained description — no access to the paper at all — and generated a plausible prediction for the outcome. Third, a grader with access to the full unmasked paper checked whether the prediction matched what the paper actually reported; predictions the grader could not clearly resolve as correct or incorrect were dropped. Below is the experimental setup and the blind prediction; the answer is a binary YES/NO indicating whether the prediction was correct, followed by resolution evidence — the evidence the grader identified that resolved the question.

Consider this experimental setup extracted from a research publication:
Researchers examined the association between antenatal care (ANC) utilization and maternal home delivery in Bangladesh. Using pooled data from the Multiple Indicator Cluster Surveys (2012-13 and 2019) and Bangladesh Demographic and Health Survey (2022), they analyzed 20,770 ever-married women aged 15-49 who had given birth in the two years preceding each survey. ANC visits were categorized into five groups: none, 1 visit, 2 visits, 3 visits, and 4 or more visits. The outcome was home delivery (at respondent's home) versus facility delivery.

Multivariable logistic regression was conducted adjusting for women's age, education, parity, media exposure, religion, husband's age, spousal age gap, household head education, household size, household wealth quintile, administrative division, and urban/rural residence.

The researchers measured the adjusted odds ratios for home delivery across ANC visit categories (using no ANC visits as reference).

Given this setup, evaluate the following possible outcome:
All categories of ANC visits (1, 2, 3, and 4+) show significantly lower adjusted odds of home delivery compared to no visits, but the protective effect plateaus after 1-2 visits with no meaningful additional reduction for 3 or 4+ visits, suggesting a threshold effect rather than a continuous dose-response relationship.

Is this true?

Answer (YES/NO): NO